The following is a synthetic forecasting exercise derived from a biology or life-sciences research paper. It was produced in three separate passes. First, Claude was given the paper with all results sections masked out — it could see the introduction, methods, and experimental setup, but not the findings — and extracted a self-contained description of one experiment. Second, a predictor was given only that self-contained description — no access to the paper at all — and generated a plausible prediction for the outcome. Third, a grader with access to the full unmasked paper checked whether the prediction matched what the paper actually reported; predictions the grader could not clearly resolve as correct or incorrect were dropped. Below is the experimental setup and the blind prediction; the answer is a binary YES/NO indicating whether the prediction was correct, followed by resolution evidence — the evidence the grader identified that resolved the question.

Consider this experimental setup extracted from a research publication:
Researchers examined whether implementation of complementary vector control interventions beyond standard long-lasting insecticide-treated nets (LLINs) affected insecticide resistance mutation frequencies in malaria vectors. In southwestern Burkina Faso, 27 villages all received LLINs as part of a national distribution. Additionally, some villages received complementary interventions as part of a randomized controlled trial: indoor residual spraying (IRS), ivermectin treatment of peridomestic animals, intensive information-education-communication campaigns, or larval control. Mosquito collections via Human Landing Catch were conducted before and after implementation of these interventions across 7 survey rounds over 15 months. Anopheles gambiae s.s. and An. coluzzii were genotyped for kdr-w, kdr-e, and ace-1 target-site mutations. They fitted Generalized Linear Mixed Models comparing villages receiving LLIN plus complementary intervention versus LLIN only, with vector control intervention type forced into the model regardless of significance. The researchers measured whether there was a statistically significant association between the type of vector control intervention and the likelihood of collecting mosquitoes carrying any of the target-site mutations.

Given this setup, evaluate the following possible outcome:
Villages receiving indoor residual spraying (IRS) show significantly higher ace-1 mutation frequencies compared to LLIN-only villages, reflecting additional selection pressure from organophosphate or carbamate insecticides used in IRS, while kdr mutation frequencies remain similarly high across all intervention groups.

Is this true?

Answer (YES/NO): NO